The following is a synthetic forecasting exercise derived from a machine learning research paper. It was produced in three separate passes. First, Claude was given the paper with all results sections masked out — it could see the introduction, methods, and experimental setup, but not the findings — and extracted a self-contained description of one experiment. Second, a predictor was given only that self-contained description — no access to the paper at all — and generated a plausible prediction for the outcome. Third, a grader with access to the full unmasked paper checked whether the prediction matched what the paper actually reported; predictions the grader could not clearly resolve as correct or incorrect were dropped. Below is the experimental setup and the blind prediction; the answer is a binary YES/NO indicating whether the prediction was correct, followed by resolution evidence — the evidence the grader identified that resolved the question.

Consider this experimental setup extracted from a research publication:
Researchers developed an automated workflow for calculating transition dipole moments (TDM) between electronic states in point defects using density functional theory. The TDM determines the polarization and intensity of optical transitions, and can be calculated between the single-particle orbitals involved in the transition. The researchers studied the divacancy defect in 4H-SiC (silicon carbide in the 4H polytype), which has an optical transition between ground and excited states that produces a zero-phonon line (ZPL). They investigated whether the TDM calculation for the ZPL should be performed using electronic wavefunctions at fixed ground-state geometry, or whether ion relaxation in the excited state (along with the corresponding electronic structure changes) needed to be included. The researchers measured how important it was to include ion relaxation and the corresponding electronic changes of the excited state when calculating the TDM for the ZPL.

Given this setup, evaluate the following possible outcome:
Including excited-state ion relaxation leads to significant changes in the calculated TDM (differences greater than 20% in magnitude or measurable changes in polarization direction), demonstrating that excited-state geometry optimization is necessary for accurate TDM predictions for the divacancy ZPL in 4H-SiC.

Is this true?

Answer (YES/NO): YES